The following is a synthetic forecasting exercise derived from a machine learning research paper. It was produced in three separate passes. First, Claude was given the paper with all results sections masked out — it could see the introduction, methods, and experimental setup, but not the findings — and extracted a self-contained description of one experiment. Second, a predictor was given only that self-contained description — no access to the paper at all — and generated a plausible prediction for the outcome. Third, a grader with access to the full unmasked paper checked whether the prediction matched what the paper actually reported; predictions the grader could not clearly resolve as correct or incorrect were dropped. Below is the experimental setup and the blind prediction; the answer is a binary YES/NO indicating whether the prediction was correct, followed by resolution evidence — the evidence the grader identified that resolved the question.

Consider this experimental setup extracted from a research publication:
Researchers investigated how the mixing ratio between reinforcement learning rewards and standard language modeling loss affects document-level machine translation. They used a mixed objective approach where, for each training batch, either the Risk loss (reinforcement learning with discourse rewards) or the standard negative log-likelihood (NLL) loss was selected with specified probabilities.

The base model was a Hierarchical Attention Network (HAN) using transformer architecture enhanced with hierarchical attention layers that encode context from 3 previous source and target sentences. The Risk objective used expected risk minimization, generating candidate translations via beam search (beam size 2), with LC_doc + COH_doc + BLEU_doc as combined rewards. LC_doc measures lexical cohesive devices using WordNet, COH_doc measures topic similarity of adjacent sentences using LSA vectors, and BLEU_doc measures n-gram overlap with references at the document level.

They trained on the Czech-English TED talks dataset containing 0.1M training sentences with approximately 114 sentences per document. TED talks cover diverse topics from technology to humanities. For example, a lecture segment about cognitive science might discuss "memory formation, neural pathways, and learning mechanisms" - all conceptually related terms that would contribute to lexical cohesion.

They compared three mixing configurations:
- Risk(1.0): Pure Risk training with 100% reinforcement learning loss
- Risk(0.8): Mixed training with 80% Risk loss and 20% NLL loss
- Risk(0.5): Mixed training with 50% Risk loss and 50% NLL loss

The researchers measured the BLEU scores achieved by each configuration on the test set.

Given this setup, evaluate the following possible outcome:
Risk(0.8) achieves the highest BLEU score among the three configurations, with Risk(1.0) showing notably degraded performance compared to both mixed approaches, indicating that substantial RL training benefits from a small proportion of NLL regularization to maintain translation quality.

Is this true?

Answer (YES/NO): NO